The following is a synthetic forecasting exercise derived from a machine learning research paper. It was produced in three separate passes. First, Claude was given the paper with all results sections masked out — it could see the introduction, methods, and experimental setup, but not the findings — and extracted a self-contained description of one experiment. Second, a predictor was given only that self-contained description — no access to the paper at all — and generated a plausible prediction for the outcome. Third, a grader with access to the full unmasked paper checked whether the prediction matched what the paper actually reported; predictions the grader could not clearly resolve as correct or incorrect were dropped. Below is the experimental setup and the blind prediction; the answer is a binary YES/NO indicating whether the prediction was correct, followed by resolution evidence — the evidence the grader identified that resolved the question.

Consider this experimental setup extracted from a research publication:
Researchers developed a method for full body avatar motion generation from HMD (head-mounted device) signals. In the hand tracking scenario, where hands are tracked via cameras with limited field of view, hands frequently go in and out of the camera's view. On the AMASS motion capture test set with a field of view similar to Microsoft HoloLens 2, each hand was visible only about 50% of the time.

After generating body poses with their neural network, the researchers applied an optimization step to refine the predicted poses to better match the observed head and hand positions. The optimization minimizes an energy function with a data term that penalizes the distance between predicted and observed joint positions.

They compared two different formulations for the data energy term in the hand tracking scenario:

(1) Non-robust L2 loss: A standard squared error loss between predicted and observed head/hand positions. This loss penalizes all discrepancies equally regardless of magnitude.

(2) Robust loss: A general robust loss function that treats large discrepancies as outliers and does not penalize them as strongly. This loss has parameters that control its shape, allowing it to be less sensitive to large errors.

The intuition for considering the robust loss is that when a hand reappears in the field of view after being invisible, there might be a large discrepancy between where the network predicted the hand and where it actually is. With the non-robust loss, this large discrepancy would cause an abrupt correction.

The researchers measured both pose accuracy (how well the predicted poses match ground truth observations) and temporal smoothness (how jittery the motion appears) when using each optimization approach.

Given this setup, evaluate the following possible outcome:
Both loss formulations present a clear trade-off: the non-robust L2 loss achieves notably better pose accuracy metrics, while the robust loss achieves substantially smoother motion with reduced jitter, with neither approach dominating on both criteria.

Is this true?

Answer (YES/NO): NO